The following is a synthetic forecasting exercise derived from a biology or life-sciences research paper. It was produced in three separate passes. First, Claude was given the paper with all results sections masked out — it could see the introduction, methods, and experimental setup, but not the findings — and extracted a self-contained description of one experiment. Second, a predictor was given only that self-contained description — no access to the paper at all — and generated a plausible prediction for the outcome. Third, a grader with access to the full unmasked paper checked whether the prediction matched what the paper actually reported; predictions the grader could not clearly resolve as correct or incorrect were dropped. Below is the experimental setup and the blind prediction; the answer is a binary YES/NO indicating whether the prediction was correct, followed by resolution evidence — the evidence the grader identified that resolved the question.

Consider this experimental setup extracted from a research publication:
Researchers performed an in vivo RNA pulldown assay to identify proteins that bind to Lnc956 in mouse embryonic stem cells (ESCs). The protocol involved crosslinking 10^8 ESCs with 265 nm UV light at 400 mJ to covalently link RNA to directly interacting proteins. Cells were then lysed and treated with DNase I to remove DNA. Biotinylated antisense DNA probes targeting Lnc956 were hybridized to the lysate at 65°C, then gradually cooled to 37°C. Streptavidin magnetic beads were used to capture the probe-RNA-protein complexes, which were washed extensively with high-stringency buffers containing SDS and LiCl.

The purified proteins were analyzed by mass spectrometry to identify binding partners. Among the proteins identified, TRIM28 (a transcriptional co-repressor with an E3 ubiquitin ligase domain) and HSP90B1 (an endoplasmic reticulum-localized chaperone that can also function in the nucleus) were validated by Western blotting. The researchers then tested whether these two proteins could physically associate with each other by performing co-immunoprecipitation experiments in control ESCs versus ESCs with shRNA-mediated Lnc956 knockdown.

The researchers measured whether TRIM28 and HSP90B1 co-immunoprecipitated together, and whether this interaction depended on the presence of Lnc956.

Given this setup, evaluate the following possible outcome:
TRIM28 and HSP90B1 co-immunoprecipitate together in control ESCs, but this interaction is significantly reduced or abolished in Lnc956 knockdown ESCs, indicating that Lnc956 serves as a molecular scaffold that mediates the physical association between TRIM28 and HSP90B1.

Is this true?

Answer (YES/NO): YES